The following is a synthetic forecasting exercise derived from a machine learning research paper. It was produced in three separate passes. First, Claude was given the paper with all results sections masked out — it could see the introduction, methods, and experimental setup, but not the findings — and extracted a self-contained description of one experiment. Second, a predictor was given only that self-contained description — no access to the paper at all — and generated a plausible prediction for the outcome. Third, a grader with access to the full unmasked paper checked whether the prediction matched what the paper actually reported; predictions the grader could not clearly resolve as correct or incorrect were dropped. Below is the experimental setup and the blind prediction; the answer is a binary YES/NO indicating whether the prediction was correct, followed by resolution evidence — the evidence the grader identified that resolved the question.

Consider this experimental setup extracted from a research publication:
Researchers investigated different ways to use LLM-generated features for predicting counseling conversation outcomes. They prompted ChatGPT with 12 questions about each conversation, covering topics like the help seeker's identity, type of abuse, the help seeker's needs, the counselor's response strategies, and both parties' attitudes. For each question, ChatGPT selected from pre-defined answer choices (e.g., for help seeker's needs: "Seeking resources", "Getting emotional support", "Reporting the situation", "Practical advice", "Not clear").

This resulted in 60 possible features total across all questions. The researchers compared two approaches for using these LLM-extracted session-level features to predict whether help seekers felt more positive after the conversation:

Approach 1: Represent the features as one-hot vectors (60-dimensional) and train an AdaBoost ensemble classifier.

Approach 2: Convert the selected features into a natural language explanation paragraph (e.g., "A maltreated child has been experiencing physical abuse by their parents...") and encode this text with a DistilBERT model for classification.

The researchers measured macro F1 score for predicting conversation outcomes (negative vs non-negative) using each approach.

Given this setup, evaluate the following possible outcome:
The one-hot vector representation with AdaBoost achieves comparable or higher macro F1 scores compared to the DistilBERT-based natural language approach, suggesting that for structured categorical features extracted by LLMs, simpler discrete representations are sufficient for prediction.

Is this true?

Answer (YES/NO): YES